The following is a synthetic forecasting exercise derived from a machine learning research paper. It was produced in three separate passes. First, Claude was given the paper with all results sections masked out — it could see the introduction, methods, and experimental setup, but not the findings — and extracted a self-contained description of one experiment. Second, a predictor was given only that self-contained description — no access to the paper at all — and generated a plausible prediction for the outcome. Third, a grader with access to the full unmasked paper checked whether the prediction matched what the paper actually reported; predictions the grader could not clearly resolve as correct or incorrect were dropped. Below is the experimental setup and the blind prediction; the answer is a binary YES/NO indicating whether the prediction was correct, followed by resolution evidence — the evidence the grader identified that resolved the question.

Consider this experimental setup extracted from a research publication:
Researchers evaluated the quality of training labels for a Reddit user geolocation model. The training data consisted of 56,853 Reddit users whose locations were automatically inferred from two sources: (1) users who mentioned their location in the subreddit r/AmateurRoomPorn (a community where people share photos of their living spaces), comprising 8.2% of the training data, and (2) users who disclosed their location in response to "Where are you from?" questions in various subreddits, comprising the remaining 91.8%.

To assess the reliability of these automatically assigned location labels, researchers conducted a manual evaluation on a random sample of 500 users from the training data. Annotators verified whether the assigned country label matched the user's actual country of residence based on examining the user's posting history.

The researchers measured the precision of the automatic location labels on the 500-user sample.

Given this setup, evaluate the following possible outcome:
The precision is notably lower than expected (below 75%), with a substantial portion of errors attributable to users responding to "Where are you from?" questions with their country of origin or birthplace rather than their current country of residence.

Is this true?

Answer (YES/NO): NO